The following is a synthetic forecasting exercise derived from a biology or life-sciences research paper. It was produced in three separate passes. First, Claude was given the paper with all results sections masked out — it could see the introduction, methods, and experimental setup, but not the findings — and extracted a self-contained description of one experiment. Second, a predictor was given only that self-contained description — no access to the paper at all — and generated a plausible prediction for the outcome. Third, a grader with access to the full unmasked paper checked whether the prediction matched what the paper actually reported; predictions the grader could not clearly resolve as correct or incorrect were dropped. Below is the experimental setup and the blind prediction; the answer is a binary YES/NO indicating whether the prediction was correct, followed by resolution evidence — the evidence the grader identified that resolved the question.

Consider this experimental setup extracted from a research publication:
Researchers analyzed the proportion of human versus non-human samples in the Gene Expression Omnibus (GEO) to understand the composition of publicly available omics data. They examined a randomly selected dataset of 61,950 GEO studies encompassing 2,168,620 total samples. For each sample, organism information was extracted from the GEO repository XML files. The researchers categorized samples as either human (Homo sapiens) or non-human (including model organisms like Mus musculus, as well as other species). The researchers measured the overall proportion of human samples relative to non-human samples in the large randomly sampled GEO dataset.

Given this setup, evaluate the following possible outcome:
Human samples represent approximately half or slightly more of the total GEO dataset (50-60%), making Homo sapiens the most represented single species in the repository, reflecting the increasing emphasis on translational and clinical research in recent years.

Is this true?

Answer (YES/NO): NO